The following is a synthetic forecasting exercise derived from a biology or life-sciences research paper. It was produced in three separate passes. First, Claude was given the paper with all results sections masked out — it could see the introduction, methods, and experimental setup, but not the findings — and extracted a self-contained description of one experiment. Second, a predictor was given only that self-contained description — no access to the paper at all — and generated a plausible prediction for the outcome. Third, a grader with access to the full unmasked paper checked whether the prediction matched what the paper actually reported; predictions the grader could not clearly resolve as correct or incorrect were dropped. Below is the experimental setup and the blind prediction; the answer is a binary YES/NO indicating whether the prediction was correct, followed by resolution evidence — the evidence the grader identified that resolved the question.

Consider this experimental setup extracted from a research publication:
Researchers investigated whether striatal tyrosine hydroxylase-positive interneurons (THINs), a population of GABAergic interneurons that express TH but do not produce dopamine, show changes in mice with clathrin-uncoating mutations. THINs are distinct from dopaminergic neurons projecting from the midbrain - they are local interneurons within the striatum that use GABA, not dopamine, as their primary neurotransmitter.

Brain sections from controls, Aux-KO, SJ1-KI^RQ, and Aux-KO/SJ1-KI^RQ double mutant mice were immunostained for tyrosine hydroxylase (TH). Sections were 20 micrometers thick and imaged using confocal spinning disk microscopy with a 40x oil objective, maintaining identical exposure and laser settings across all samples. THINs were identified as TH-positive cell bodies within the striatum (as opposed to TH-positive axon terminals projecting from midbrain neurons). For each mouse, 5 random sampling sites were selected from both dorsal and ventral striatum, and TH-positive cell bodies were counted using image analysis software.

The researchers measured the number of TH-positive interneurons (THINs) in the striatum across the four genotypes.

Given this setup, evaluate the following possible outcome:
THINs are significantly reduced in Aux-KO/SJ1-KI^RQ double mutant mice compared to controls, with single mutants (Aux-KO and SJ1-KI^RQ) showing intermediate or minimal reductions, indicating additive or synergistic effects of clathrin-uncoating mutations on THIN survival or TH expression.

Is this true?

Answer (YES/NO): NO